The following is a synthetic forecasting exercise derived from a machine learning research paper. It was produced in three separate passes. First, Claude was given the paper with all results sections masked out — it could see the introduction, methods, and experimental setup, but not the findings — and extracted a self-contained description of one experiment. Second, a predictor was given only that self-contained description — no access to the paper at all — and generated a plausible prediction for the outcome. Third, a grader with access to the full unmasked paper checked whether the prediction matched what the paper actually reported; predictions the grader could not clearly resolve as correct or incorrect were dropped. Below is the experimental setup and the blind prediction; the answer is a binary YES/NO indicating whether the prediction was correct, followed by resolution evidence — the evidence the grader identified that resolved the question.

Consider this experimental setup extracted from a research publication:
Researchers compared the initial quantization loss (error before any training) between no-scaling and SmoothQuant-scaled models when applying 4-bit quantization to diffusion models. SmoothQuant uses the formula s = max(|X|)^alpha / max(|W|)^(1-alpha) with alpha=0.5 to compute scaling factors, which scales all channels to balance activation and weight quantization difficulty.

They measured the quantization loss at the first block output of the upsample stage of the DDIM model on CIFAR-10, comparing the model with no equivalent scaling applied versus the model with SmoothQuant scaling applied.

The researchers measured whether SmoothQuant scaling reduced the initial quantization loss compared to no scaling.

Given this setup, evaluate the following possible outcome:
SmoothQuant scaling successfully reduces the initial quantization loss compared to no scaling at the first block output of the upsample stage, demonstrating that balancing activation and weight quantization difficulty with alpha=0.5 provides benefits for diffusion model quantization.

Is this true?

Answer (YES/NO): NO